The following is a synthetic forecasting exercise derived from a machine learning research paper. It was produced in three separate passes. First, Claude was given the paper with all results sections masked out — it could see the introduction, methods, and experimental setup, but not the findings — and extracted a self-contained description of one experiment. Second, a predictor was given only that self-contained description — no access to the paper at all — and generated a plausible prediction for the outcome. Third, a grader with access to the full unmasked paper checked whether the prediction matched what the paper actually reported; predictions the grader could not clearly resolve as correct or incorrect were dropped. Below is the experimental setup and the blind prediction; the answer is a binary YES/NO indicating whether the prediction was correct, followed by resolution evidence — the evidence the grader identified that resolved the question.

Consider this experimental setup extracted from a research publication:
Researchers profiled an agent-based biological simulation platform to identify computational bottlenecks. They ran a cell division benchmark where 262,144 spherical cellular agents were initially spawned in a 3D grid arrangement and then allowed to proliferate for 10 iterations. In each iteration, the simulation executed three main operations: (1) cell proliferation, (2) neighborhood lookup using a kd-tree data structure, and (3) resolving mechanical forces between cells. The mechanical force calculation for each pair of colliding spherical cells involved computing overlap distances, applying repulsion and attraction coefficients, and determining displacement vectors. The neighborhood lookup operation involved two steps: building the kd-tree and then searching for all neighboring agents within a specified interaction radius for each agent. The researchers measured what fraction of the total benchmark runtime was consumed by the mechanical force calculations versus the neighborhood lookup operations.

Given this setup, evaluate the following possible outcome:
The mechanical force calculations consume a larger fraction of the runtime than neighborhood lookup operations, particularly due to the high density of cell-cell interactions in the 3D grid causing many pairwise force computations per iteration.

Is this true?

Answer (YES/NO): YES